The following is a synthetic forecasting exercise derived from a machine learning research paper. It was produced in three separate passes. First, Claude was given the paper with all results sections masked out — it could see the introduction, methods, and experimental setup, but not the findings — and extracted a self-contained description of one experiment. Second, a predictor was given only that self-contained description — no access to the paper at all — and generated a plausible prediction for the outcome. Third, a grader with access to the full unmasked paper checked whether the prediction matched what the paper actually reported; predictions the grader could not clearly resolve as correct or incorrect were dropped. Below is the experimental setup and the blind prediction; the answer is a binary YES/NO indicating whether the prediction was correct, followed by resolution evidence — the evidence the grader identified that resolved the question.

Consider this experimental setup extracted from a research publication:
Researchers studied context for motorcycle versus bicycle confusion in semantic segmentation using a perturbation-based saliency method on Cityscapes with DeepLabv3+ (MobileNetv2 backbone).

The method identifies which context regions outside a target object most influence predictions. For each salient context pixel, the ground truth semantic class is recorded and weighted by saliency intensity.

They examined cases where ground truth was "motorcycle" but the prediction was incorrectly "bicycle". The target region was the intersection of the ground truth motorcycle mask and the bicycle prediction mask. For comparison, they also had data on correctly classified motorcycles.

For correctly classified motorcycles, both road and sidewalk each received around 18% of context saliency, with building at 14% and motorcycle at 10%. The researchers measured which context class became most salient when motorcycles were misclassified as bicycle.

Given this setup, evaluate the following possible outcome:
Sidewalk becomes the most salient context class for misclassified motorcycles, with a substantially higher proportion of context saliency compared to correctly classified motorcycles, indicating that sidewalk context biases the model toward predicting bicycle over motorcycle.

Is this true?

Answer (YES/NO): NO